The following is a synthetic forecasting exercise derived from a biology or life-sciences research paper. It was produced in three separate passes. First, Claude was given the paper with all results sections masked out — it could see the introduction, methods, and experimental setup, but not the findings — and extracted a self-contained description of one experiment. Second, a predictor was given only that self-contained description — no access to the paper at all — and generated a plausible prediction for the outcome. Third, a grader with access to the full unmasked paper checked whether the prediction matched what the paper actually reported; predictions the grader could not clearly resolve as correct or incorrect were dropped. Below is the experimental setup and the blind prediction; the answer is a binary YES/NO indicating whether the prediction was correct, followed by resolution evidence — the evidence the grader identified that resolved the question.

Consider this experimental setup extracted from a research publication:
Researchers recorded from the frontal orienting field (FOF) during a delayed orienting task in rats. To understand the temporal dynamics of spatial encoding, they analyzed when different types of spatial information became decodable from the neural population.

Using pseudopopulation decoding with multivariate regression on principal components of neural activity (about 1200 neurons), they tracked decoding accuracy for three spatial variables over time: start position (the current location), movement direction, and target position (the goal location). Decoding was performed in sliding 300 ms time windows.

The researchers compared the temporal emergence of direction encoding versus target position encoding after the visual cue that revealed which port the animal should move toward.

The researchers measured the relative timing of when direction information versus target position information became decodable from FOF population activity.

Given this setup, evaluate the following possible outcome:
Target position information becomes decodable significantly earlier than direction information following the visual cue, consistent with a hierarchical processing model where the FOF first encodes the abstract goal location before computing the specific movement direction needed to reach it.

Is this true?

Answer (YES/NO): NO